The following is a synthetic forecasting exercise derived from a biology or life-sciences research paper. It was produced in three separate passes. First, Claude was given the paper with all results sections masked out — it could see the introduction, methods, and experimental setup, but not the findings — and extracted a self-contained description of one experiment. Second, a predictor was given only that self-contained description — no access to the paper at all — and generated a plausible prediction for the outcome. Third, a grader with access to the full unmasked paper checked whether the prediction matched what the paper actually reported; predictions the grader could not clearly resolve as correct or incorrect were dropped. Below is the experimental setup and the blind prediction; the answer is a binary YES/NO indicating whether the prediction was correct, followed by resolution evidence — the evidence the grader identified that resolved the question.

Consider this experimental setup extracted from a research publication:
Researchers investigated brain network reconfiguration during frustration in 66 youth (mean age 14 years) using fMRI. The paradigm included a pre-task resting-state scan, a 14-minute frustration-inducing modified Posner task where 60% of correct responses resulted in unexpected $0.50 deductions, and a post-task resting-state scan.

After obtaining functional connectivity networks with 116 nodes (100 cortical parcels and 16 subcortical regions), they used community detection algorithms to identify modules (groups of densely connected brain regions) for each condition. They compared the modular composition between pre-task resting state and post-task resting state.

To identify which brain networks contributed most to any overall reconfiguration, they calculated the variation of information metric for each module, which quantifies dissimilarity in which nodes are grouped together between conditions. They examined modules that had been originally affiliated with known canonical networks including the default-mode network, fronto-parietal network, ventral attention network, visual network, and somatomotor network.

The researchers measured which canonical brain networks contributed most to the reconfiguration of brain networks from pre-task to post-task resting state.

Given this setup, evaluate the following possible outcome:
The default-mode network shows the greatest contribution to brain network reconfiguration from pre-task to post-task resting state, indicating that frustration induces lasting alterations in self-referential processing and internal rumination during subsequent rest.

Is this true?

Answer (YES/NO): NO